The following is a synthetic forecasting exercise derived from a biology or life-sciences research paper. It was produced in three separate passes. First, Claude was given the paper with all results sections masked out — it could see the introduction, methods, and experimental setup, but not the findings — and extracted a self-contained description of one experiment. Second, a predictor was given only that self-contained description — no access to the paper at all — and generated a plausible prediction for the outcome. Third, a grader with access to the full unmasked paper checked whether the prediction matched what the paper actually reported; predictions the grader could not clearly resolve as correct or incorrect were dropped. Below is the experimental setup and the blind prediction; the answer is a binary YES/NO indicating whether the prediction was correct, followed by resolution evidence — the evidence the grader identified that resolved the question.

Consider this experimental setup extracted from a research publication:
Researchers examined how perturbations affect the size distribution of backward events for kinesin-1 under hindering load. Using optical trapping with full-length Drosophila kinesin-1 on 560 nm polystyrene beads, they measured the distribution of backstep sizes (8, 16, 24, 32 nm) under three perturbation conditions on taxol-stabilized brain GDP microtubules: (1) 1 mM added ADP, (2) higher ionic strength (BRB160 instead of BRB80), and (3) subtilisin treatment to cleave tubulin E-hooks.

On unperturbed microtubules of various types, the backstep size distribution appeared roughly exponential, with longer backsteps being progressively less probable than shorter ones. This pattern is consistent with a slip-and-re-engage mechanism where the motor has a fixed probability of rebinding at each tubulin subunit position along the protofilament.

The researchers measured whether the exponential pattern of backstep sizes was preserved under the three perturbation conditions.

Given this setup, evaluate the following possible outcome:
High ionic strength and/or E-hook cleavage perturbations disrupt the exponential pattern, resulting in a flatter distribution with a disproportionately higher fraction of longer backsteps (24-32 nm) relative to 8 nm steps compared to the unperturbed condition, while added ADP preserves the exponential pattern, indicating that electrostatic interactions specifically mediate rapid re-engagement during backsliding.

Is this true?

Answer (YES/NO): NO